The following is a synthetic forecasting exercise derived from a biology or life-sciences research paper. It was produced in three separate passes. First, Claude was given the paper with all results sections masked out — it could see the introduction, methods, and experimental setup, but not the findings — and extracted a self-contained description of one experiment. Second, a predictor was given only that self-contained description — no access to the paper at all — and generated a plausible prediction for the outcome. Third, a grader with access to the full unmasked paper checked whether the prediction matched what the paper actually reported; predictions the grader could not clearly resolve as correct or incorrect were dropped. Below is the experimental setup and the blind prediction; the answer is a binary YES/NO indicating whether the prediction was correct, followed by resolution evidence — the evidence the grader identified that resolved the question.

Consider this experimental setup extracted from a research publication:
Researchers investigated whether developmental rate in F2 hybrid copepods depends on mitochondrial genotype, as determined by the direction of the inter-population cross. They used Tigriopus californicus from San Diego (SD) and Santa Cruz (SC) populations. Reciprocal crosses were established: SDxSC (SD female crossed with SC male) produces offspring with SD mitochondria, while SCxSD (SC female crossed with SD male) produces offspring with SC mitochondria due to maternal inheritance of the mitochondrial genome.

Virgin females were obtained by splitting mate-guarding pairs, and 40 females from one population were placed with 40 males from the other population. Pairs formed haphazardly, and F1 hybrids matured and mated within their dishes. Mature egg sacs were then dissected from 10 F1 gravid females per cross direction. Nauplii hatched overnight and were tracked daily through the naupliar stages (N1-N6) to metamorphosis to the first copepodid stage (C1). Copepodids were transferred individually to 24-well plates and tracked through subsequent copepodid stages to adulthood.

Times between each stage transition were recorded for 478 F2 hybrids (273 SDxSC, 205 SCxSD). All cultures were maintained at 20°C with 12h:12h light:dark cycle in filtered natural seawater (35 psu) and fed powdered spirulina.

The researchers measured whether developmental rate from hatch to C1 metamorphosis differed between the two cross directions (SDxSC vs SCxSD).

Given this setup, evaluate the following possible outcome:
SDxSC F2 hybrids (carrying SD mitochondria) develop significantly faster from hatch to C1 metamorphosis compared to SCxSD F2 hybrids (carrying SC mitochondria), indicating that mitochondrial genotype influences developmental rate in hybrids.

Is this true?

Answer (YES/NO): NO